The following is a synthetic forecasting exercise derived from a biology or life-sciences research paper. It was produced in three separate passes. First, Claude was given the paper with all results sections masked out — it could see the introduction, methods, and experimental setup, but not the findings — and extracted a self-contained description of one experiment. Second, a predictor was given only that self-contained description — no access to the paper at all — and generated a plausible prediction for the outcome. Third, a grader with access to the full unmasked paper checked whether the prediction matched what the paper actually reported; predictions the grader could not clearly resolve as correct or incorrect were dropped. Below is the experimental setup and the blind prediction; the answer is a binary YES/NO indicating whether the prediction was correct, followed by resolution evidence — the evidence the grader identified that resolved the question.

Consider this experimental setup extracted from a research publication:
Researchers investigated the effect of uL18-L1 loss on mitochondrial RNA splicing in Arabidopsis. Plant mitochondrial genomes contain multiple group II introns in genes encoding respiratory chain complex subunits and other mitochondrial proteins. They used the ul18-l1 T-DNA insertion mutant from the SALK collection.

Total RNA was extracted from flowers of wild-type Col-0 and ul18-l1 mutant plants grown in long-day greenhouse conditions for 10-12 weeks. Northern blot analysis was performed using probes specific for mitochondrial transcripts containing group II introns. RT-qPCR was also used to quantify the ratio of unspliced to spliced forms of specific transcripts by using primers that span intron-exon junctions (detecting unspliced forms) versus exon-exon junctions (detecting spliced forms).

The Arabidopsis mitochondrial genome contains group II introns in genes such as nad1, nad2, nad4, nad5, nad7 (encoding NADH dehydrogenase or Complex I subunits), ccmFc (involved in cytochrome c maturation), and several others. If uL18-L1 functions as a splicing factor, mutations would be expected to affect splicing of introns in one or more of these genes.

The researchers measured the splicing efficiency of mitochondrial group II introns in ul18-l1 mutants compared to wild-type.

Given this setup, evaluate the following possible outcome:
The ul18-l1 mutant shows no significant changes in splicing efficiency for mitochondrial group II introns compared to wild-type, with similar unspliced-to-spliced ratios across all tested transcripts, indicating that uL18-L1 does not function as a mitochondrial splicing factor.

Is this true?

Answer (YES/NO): NO